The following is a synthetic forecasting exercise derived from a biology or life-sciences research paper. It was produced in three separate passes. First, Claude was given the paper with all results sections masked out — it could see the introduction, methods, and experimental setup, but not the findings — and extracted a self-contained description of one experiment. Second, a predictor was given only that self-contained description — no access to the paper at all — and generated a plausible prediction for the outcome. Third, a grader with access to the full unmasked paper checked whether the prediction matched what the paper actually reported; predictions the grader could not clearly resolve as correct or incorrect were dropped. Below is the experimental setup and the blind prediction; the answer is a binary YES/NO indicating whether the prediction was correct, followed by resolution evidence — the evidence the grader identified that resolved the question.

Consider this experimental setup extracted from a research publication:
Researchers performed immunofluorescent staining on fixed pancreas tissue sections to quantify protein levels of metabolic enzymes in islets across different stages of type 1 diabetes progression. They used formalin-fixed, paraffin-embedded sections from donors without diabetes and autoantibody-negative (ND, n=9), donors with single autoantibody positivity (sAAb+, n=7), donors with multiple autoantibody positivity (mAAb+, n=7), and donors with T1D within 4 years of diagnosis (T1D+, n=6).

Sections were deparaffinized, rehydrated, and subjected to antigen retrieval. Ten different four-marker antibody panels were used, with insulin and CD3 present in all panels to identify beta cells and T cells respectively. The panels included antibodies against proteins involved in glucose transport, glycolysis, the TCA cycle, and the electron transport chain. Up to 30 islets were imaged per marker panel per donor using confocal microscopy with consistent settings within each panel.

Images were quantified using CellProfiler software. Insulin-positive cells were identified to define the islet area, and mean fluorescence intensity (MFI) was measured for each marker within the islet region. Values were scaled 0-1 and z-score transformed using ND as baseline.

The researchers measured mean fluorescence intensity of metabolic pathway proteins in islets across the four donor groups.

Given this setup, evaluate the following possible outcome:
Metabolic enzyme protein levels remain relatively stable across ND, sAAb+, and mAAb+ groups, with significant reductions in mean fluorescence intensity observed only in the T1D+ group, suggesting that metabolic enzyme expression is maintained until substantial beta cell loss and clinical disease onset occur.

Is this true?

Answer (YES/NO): NO